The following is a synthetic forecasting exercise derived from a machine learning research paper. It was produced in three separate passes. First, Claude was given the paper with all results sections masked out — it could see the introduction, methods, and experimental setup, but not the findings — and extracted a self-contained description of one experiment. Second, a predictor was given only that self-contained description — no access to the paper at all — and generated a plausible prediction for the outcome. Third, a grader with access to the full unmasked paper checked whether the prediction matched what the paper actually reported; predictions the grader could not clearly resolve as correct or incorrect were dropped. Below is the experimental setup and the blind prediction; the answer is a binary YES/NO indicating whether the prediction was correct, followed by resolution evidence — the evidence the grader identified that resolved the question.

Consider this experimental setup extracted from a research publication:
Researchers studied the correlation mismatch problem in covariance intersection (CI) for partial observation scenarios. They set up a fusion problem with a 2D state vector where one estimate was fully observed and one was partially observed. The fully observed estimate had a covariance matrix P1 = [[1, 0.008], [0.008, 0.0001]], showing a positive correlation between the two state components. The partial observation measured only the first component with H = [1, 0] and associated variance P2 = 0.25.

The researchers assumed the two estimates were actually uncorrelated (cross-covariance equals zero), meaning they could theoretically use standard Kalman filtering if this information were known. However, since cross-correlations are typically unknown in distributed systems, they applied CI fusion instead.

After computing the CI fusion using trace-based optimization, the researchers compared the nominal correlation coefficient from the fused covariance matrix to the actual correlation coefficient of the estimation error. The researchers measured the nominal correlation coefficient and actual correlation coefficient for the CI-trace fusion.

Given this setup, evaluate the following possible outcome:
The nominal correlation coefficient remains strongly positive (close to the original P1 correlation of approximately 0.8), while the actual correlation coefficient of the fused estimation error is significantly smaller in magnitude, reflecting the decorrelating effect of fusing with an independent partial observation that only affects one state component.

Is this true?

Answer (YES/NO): NO